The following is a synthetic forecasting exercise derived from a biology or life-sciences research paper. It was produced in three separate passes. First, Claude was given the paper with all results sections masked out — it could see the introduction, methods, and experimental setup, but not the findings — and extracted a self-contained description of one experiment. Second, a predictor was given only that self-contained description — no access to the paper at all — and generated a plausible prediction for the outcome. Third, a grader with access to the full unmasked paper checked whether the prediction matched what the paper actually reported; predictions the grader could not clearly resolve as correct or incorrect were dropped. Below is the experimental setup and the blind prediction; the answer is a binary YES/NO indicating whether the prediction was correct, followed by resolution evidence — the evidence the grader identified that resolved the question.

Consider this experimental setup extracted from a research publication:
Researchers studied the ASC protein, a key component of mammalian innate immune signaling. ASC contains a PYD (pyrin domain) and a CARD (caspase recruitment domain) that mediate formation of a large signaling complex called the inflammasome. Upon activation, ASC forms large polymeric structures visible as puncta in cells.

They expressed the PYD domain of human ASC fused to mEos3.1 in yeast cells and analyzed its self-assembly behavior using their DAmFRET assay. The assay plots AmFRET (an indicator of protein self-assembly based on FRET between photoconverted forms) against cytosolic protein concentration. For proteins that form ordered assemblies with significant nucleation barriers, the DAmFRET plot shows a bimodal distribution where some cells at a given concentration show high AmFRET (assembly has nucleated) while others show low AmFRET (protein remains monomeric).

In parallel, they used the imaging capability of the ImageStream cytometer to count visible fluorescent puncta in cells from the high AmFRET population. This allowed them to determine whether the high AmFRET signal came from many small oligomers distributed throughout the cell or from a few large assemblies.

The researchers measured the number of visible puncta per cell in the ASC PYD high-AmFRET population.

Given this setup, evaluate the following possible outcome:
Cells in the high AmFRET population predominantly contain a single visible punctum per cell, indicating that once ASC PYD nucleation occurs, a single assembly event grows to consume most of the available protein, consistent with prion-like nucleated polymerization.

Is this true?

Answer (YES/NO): YES